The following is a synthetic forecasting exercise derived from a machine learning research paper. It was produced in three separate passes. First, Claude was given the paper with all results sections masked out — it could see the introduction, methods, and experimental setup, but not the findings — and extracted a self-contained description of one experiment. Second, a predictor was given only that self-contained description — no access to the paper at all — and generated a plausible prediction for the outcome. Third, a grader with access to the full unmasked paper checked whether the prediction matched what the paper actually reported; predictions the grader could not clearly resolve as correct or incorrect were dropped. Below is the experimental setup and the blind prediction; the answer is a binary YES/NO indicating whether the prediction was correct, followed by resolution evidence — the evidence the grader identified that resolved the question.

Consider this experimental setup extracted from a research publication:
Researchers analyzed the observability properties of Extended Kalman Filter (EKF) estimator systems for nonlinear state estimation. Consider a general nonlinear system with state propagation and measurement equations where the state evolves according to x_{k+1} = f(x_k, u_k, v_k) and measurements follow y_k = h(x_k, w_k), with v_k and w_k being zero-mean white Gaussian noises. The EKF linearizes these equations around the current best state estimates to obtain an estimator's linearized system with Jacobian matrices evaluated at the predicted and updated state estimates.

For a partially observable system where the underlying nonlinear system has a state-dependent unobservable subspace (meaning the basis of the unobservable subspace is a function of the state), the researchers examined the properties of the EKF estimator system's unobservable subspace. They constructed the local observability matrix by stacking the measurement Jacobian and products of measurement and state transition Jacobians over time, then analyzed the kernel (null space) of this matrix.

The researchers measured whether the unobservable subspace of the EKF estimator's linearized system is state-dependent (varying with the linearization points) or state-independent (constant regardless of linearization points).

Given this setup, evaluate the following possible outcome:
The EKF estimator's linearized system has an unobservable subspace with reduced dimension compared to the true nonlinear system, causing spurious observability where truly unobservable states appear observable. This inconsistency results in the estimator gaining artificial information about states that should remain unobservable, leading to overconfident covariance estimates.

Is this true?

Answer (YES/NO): YES